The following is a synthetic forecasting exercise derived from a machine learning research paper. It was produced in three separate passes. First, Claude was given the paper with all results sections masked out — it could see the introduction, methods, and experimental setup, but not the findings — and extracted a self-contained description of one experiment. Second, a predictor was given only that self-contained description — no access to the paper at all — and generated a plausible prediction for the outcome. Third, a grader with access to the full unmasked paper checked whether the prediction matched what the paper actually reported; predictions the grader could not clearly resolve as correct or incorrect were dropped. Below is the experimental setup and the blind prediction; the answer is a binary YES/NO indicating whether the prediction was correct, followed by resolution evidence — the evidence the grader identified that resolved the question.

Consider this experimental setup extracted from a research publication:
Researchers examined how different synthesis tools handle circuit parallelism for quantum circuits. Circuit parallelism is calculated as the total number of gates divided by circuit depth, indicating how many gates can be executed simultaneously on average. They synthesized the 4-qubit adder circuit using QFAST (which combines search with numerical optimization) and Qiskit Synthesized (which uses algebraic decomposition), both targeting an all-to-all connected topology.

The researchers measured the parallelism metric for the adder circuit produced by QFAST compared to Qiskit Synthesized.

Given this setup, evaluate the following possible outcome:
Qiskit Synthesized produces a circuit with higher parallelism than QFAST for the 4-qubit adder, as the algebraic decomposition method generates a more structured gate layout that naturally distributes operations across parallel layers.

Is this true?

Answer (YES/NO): NO